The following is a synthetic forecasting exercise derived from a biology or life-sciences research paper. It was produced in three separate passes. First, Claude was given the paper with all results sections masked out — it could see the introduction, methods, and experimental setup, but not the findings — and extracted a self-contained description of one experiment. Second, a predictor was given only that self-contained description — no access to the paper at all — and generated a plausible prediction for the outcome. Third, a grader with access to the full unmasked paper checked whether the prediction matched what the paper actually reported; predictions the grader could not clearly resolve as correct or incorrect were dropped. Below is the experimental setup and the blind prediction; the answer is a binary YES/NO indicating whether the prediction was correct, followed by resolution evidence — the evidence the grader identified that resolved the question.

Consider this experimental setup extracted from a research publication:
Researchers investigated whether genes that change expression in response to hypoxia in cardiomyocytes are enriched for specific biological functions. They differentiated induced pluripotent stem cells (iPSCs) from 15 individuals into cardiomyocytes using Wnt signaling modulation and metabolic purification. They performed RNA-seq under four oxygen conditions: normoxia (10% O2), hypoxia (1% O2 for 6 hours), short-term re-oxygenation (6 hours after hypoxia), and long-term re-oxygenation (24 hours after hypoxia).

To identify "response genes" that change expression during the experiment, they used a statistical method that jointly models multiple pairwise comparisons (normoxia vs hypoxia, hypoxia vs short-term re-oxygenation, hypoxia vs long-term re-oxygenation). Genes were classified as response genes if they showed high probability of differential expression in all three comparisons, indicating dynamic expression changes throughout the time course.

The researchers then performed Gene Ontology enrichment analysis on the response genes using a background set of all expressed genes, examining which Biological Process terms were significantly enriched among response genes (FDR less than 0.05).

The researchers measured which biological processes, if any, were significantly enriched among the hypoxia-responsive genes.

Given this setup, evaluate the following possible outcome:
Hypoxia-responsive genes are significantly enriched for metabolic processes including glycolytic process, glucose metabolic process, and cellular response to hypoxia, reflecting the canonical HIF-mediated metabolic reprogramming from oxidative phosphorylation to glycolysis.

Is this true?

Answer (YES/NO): NO